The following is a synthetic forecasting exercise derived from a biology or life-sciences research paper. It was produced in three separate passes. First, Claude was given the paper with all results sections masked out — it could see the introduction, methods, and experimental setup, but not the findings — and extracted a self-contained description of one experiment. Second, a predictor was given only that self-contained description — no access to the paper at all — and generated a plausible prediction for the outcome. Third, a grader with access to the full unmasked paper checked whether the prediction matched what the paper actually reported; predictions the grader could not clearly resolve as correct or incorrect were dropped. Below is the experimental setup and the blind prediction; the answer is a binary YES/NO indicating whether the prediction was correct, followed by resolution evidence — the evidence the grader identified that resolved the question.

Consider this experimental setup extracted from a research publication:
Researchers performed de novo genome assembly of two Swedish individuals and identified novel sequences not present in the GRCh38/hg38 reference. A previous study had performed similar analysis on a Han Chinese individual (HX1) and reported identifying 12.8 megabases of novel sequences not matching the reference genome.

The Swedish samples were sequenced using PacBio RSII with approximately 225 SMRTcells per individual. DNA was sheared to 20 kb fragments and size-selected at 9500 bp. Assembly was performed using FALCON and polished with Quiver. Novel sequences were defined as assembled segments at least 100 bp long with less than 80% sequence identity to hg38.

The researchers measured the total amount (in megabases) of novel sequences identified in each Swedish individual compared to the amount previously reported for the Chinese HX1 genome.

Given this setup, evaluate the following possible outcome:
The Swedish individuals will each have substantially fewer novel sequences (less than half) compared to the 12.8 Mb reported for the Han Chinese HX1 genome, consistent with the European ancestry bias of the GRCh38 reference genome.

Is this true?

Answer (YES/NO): NO